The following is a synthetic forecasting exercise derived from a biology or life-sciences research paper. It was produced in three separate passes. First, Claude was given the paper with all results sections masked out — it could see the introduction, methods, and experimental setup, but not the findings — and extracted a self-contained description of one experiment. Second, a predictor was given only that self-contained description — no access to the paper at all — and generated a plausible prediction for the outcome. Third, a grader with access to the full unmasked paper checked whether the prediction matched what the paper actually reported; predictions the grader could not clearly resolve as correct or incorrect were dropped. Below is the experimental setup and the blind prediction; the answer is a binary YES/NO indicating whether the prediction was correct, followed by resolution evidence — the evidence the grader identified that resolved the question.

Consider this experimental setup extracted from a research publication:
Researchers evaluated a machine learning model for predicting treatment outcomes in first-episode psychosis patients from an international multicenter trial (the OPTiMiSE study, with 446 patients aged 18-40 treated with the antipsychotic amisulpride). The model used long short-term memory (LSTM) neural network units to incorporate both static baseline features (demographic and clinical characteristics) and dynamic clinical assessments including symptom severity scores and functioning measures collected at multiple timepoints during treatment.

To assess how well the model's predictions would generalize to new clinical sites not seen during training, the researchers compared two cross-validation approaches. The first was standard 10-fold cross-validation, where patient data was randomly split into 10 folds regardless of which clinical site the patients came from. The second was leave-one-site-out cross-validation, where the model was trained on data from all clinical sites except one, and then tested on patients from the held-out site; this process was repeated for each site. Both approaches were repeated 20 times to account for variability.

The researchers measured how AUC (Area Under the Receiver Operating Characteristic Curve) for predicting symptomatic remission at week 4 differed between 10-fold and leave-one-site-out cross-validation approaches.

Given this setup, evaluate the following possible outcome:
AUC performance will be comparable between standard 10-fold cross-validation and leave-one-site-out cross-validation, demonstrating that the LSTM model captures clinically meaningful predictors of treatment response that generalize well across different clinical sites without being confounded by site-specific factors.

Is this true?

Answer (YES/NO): YES